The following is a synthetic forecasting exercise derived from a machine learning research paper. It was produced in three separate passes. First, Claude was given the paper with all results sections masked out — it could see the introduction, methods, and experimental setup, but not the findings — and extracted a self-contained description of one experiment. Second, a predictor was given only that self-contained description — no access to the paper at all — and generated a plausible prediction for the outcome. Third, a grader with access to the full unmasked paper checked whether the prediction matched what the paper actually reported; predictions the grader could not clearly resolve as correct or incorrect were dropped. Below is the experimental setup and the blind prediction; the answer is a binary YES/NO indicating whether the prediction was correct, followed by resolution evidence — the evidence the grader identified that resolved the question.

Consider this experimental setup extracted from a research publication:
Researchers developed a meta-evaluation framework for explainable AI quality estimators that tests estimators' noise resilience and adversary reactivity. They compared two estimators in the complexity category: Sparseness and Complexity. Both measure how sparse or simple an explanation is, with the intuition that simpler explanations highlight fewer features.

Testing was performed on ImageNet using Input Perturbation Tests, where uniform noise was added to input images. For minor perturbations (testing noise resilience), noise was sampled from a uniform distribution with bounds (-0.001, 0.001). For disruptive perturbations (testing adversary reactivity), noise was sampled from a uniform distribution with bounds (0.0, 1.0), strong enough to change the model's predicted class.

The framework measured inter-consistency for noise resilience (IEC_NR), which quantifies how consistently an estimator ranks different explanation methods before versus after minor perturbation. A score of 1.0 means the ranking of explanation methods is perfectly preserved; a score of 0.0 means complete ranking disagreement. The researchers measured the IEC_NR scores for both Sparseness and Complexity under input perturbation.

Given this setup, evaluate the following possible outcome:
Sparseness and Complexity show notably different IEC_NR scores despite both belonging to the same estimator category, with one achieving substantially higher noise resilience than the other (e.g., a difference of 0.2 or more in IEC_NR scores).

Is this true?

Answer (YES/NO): NO